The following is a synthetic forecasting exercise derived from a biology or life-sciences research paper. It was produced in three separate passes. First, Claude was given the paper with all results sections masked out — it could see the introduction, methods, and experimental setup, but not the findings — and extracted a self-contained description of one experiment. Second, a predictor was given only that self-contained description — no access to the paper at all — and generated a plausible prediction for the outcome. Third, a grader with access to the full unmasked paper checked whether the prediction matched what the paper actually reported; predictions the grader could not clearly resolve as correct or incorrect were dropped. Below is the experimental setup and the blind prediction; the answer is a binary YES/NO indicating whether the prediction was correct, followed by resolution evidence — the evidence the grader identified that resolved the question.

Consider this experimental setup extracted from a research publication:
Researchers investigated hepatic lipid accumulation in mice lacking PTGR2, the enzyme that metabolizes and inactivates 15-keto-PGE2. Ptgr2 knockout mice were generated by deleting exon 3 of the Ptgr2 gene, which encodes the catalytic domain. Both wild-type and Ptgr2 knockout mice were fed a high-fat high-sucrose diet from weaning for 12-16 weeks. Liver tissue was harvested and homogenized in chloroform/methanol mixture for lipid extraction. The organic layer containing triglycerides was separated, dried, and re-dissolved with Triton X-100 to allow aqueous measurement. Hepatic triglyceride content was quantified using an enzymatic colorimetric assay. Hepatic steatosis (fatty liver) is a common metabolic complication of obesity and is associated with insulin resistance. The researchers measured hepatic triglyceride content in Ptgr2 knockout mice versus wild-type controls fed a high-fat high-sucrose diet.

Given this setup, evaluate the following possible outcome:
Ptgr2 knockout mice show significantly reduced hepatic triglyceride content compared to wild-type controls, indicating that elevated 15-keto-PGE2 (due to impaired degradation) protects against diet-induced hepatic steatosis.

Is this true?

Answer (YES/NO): YES